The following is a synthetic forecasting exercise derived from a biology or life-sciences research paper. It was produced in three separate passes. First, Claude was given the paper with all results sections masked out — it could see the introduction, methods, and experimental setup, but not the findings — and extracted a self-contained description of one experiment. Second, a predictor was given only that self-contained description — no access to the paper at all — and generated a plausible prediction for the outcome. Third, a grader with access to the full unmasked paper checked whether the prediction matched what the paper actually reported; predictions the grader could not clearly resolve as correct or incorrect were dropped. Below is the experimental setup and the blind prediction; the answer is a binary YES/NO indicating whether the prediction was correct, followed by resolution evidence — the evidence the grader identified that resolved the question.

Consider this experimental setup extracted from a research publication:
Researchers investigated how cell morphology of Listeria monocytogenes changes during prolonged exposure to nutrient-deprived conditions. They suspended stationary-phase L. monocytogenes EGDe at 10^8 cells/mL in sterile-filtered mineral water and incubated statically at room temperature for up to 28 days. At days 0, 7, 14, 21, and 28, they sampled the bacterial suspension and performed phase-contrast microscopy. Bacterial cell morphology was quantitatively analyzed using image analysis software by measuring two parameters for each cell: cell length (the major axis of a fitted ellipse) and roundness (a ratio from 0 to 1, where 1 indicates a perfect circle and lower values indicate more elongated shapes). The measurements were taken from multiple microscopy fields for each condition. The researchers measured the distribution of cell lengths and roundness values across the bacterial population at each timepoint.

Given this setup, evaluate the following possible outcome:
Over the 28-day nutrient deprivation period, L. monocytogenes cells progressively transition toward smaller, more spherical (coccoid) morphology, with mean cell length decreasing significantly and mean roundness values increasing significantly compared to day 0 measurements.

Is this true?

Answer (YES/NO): YES